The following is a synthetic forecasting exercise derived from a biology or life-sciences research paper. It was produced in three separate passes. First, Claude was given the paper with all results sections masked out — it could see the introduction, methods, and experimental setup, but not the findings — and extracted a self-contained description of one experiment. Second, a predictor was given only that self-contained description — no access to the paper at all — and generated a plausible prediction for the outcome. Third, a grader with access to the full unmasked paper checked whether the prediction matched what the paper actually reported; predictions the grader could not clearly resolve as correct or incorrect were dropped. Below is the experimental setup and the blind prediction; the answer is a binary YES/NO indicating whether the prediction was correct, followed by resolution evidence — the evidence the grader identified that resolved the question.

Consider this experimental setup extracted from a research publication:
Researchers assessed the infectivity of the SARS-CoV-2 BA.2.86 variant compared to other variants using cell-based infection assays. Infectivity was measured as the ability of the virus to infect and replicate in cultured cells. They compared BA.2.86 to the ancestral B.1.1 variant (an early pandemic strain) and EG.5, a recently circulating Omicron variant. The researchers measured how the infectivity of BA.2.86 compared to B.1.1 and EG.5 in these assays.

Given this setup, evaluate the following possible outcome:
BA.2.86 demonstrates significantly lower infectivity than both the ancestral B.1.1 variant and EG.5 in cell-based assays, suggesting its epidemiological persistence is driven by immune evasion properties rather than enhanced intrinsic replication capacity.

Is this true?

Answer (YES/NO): YES